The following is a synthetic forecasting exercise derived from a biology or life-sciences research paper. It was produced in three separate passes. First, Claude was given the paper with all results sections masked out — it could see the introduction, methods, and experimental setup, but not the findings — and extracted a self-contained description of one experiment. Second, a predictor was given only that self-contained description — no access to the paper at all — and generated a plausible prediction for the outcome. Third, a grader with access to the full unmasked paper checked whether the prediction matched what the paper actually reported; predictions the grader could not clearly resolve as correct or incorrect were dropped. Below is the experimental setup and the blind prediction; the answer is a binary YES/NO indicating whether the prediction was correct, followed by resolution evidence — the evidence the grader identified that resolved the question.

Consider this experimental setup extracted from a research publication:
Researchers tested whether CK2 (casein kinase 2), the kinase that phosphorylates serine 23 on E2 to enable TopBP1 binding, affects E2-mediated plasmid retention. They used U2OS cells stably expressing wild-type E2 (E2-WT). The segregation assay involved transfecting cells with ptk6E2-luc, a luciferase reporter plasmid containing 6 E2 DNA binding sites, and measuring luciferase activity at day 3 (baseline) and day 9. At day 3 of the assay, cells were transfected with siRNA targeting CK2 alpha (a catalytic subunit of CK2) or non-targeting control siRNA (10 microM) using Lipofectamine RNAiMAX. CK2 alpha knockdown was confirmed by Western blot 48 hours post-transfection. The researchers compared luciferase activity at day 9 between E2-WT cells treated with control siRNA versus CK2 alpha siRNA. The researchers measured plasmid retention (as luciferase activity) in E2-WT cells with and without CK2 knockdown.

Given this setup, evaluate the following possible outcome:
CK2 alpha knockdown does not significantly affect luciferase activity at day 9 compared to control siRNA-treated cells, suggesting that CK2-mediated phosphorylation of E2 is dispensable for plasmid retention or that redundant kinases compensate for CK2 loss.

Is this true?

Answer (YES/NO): NO